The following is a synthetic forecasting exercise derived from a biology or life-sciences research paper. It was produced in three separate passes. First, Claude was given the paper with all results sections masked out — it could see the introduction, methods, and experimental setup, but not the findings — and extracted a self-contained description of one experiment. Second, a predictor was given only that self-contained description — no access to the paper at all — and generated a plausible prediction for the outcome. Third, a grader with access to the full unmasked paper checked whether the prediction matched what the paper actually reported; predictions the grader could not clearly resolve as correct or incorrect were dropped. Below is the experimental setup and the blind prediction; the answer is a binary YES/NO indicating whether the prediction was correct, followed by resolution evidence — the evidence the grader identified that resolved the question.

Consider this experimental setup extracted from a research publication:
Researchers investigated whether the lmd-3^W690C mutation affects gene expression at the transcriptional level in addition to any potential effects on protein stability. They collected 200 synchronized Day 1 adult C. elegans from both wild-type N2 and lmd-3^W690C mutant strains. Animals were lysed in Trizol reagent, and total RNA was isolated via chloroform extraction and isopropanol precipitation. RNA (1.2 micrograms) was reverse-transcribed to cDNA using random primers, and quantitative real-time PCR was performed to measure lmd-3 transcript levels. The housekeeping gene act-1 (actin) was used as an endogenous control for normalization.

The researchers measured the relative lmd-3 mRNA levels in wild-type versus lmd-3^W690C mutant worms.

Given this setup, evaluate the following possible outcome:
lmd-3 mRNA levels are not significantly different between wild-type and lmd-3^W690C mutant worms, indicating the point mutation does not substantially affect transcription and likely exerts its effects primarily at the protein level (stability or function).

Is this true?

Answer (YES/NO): NO